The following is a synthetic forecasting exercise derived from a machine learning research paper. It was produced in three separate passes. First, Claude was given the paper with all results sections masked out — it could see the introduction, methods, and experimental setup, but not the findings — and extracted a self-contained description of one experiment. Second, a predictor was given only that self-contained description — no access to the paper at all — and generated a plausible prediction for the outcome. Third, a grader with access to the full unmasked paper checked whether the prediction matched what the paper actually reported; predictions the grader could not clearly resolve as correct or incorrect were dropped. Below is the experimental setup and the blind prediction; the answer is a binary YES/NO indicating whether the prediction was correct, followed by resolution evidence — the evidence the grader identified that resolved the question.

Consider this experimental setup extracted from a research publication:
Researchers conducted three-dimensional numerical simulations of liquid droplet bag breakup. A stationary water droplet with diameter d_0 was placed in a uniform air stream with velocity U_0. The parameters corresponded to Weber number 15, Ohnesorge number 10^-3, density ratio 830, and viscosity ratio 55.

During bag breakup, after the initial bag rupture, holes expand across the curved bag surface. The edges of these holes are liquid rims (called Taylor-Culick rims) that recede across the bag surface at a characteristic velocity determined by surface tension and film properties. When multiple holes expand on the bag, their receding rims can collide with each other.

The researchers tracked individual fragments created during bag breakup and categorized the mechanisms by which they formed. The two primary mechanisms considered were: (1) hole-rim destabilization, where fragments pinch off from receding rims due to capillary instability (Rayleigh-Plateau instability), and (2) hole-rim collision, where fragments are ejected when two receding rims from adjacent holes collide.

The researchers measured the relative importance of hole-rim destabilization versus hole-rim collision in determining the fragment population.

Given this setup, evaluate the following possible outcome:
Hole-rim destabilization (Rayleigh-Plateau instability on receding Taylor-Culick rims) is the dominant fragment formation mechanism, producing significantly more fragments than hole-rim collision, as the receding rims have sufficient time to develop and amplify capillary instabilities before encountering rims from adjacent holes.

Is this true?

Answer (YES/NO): NO